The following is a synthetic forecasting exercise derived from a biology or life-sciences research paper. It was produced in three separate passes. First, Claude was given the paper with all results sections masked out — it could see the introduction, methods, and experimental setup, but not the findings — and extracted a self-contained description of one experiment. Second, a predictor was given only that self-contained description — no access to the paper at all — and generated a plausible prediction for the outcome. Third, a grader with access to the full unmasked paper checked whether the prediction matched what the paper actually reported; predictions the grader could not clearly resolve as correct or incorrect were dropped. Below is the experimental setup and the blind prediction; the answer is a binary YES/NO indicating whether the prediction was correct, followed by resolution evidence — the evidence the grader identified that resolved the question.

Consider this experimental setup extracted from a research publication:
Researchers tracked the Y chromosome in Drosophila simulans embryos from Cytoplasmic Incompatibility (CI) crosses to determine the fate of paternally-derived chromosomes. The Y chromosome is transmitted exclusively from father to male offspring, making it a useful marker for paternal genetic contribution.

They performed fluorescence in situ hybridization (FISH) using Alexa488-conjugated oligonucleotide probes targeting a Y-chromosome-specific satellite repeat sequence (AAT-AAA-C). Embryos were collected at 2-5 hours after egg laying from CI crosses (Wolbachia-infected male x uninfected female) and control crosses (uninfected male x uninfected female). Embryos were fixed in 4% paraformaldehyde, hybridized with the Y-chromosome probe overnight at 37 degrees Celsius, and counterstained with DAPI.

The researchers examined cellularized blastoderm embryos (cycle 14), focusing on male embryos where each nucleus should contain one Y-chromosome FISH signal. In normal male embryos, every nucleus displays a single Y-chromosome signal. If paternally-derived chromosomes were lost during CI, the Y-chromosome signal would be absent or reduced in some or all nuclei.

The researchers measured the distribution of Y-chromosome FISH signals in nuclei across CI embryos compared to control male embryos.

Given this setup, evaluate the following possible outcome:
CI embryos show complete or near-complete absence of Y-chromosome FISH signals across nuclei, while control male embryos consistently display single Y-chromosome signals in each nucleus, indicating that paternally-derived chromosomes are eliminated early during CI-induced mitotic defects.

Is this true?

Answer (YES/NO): NO